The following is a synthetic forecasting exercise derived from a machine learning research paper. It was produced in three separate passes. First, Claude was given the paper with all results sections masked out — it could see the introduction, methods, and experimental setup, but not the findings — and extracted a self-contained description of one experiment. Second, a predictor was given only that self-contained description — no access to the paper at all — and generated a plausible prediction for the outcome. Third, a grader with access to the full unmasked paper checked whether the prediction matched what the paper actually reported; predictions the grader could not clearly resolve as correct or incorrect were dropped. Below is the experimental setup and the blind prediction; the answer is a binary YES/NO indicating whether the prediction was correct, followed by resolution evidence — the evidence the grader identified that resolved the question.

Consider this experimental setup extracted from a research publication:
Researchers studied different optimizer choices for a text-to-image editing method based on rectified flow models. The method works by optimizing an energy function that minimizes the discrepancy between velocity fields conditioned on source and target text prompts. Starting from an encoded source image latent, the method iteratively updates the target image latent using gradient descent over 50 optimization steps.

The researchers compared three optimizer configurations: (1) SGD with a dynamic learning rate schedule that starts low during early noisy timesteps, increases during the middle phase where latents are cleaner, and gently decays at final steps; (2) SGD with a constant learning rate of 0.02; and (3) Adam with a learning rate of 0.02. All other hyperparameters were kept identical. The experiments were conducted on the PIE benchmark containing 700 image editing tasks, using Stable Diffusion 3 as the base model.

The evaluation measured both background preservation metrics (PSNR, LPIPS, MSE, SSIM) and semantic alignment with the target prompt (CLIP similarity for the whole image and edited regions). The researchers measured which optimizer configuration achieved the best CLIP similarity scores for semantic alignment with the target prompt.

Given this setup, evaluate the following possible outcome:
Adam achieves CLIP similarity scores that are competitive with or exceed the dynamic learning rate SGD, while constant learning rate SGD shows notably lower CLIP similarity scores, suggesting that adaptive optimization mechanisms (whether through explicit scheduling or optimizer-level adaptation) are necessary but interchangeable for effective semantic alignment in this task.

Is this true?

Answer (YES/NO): NO